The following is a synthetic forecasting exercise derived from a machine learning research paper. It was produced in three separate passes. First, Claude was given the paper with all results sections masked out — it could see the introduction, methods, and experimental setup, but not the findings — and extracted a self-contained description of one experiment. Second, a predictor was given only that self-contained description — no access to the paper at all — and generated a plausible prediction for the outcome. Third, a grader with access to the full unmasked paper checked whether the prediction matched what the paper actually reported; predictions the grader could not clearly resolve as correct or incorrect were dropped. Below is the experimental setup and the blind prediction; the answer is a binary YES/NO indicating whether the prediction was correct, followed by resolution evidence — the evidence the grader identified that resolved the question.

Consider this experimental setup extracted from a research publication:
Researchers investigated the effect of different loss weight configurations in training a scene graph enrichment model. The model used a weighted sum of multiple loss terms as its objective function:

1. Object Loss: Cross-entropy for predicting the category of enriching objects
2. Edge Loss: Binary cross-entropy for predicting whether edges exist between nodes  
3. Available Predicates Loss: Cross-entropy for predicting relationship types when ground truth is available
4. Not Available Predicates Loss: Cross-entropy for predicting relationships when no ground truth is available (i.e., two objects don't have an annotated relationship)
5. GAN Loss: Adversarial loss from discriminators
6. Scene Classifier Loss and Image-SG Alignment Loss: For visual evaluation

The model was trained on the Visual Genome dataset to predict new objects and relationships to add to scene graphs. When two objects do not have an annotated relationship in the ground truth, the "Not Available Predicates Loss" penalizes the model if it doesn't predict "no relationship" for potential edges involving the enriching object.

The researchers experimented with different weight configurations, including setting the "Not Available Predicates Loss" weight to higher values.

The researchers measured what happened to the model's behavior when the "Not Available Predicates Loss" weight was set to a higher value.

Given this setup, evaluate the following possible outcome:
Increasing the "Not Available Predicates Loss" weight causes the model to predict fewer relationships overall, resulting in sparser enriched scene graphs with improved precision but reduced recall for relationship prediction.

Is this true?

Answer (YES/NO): NO